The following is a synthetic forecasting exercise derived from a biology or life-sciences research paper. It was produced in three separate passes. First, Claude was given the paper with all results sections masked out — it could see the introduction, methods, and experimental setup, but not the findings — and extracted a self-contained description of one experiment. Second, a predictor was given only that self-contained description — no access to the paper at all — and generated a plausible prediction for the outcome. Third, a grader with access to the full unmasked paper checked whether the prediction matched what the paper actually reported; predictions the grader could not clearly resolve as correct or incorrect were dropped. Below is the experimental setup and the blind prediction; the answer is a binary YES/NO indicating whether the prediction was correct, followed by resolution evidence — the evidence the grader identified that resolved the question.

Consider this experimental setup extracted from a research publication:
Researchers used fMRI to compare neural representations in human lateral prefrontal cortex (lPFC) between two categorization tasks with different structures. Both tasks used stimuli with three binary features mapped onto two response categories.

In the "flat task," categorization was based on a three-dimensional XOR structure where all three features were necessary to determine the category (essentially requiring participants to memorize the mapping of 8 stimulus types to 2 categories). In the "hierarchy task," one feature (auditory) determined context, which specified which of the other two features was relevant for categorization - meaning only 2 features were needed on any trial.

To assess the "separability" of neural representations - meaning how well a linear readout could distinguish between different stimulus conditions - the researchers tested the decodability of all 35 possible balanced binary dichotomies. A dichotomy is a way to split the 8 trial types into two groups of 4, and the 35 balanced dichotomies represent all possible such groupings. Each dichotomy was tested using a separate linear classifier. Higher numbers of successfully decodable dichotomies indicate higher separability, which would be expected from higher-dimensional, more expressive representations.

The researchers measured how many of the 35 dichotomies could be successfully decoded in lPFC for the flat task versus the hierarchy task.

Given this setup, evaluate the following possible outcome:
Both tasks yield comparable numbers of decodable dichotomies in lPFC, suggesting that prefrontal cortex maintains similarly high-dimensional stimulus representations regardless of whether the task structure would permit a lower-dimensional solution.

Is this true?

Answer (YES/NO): NO